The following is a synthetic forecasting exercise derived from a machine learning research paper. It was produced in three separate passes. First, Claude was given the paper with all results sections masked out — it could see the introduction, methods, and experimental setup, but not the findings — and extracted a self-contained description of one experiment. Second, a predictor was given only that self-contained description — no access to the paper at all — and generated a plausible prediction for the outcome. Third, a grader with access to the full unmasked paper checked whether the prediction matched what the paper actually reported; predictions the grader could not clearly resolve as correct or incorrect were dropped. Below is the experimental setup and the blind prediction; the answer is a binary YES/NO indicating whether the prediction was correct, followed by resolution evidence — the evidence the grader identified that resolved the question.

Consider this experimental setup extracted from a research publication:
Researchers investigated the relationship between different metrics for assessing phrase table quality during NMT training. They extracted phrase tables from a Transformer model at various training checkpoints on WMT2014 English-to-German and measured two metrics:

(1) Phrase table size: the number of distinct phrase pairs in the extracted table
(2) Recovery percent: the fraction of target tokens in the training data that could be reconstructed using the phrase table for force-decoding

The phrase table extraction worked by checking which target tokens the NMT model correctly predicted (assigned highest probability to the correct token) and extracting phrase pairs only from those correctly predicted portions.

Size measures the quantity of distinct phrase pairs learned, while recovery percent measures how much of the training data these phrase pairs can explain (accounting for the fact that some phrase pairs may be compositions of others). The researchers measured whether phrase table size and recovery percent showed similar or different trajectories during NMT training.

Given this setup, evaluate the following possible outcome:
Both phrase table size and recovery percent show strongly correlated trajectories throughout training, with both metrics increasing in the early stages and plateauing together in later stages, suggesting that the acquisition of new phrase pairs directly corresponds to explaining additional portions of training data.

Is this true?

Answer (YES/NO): YES